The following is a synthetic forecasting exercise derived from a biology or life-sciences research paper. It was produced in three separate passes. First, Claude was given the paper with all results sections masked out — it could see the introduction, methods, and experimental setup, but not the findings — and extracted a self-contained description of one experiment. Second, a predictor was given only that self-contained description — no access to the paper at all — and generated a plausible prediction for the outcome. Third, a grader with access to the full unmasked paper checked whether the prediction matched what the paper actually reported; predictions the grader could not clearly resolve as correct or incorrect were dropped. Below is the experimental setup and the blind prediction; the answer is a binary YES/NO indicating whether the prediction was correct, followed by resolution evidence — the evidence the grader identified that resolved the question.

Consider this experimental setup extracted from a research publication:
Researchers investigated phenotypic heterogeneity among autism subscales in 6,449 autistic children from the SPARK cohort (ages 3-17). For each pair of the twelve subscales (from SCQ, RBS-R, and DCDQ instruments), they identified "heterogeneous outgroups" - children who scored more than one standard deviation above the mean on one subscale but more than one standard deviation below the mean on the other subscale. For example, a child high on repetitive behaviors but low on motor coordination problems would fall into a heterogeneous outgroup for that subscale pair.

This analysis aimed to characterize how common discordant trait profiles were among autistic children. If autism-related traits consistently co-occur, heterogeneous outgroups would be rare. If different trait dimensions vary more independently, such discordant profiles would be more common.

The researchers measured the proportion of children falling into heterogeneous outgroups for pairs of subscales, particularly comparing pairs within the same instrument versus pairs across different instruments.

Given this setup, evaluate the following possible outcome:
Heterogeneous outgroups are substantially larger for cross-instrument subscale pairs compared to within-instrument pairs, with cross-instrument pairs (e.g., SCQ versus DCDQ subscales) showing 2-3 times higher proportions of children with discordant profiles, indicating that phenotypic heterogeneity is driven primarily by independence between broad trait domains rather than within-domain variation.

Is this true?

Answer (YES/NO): NO